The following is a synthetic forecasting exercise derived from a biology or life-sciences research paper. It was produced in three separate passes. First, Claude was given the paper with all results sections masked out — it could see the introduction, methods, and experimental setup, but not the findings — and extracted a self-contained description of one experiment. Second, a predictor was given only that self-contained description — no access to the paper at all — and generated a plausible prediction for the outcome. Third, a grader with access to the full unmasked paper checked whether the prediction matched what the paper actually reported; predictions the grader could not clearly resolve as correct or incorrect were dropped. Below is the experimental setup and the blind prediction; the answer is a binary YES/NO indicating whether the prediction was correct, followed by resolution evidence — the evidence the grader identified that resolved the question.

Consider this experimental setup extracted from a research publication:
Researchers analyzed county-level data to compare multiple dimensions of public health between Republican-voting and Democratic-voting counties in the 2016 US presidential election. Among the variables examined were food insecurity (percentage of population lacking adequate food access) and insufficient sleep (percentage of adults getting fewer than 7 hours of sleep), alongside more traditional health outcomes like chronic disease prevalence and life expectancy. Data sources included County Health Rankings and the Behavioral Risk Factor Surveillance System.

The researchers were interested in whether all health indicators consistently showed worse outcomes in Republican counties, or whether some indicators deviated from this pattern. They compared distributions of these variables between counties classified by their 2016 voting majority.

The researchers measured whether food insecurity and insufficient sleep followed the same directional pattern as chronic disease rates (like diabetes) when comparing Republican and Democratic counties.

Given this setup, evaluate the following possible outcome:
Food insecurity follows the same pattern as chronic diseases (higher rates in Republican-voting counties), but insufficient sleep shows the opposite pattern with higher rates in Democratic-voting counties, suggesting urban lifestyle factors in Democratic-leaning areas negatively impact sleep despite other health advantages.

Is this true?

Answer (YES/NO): NO